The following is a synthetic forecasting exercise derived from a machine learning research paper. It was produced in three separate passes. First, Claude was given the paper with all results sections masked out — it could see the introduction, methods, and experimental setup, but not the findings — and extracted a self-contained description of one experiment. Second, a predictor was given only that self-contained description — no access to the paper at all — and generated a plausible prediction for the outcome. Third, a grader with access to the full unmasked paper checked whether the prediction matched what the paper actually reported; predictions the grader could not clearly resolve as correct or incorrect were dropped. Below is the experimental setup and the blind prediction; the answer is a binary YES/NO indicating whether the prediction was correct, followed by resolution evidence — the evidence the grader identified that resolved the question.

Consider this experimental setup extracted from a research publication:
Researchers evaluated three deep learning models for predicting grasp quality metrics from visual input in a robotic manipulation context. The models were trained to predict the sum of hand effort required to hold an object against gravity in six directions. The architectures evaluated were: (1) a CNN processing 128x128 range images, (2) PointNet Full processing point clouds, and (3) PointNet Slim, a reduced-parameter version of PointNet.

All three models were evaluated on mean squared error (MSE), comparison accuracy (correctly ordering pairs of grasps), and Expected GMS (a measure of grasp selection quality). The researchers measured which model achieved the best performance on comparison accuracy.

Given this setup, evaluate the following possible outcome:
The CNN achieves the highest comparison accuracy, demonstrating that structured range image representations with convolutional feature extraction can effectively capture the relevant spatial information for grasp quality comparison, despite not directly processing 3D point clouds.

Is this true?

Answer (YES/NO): YES